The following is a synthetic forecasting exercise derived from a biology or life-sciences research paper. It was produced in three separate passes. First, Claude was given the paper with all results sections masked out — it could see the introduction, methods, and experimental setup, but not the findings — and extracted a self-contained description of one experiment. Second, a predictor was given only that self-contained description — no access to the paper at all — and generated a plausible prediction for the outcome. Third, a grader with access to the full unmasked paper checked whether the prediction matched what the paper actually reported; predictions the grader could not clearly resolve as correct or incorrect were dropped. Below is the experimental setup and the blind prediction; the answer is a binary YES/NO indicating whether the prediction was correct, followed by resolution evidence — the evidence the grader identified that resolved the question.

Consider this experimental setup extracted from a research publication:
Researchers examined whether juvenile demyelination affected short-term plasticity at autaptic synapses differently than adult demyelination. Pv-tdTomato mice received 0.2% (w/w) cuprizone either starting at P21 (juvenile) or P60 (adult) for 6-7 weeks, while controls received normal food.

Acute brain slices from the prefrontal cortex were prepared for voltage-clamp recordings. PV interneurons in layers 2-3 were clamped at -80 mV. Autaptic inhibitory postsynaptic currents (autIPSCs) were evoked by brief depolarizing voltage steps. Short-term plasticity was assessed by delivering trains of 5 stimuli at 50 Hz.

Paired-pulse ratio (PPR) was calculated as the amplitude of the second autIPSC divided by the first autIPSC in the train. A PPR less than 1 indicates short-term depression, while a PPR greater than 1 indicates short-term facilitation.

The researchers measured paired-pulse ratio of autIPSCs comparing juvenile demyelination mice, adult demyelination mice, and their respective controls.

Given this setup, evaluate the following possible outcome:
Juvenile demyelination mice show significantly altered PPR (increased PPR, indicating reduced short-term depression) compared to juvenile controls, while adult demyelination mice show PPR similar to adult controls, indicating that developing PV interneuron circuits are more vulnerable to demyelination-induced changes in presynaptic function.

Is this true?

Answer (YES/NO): NO